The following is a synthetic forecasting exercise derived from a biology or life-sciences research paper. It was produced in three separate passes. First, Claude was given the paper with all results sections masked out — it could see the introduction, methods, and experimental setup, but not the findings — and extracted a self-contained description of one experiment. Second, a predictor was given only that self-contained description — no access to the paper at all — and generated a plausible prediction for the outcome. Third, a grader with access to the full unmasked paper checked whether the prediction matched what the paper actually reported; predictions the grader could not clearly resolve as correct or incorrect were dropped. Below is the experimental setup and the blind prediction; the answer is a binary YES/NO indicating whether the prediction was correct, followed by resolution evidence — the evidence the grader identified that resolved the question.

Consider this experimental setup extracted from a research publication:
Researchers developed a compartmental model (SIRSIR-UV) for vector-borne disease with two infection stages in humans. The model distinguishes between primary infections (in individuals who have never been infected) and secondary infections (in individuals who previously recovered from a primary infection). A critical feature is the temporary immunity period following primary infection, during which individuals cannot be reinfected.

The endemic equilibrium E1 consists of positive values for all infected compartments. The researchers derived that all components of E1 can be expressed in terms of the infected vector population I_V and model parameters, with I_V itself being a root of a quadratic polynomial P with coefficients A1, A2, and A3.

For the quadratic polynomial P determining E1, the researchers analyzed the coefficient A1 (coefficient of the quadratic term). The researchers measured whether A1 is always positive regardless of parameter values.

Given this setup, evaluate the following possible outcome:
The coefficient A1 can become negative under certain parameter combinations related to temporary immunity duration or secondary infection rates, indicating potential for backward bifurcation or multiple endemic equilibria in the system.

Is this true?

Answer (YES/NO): NO